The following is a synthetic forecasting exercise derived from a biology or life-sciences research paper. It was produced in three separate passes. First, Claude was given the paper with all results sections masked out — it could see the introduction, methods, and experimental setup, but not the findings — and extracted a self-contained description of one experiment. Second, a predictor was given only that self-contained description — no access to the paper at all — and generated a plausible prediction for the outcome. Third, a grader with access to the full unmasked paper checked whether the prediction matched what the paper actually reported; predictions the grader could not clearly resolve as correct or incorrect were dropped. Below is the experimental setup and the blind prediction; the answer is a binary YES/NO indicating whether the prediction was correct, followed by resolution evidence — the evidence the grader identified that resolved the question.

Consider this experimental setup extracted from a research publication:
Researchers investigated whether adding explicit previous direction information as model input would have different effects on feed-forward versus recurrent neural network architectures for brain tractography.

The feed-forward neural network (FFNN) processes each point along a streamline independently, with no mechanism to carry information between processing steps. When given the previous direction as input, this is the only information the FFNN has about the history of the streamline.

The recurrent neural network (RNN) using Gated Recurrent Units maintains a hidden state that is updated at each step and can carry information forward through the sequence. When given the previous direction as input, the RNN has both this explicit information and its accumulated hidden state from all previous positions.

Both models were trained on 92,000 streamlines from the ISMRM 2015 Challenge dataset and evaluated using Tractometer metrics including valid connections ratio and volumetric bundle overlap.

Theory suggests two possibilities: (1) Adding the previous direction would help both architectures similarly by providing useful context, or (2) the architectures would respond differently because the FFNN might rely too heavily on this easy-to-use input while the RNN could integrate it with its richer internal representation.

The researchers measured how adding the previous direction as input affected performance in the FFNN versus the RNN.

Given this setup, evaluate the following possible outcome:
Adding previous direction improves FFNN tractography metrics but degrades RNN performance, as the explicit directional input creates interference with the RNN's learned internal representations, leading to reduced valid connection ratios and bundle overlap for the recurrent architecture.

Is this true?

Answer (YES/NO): NO